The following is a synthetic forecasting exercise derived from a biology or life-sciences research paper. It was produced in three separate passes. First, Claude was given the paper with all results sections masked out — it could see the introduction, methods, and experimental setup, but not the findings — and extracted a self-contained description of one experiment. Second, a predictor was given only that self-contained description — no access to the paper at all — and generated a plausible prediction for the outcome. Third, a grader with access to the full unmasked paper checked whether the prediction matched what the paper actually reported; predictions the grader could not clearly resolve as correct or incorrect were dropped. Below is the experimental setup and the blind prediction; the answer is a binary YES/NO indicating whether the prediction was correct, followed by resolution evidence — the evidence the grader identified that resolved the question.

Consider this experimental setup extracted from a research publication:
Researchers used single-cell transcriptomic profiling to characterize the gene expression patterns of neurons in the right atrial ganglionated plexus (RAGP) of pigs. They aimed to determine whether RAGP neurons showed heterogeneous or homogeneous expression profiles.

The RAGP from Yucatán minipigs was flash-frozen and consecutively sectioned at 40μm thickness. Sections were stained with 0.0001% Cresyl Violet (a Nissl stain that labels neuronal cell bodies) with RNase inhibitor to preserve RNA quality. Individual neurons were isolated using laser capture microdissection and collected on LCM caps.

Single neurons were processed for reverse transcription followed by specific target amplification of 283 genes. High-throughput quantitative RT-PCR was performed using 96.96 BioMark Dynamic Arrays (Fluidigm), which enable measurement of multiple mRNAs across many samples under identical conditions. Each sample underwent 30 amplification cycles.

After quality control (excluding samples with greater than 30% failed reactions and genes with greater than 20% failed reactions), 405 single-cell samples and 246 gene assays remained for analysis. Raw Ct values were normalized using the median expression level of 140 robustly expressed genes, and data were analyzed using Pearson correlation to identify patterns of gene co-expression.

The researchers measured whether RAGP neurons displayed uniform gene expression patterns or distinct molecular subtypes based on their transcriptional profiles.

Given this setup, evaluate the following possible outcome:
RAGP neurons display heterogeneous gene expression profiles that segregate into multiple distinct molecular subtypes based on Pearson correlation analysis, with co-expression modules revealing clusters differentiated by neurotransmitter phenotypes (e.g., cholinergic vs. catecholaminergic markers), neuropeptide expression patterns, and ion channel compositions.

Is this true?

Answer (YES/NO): YES